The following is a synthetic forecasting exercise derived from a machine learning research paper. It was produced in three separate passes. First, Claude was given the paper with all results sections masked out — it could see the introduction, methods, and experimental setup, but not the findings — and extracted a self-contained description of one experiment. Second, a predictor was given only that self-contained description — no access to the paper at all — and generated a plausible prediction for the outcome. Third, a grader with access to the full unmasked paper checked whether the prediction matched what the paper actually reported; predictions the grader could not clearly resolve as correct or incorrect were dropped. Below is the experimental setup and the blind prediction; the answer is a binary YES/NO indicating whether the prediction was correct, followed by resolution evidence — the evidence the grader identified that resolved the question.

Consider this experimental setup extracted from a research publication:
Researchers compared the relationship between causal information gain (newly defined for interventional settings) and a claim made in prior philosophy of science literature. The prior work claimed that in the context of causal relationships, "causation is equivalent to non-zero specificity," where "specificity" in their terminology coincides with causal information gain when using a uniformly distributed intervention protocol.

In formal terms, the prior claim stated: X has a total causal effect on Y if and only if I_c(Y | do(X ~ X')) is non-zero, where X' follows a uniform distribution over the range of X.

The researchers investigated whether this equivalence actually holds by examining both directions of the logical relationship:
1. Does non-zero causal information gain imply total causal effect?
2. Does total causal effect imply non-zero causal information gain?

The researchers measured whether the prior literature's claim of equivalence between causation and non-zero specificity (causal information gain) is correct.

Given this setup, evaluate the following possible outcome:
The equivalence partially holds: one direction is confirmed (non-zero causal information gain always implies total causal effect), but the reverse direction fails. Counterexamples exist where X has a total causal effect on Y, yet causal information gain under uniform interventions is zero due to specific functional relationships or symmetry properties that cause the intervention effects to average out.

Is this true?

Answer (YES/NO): YES